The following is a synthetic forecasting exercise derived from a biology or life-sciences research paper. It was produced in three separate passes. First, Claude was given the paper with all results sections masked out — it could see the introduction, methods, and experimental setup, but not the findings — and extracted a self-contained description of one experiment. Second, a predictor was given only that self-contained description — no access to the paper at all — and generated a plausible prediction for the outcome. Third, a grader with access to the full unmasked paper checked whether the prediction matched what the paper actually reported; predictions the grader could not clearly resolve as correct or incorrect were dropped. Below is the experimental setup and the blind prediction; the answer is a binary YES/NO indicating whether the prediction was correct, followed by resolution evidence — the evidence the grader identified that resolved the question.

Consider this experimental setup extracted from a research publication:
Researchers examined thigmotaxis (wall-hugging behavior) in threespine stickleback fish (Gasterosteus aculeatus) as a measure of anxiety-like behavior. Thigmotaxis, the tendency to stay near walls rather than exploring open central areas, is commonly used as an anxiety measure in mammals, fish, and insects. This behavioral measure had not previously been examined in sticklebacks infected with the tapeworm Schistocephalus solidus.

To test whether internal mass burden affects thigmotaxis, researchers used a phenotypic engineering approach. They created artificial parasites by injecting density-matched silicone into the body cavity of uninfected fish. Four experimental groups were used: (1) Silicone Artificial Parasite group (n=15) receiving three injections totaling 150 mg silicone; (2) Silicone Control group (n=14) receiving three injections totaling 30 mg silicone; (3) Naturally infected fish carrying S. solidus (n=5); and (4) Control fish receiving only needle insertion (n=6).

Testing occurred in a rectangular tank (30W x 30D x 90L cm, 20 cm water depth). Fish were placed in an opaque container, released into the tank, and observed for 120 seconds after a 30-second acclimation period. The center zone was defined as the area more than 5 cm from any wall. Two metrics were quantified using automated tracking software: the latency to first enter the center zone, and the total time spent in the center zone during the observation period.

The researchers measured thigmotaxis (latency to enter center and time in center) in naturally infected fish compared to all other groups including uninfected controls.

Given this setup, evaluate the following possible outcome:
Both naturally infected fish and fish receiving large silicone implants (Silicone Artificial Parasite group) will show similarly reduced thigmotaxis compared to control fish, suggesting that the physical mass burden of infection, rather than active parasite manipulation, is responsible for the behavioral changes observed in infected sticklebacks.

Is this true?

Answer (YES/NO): NO